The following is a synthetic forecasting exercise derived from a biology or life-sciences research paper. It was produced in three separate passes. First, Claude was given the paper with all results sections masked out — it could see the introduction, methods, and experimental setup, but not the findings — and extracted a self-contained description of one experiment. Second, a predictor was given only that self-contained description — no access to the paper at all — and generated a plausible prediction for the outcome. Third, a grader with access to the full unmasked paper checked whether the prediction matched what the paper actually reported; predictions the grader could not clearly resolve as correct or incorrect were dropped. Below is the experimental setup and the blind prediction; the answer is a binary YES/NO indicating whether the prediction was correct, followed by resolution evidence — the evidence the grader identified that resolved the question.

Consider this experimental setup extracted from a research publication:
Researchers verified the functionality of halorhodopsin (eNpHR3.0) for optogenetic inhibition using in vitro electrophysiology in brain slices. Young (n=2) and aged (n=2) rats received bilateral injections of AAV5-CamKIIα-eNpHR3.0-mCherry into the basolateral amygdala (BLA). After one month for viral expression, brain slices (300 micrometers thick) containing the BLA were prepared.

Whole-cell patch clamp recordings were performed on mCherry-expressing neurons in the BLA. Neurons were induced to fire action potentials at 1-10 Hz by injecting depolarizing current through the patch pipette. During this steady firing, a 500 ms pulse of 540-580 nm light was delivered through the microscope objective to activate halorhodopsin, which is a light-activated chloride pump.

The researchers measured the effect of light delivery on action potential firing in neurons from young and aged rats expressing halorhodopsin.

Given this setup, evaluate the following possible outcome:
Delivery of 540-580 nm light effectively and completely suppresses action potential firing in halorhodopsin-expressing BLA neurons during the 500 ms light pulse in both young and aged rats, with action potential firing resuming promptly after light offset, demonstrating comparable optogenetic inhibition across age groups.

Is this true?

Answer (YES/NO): YES